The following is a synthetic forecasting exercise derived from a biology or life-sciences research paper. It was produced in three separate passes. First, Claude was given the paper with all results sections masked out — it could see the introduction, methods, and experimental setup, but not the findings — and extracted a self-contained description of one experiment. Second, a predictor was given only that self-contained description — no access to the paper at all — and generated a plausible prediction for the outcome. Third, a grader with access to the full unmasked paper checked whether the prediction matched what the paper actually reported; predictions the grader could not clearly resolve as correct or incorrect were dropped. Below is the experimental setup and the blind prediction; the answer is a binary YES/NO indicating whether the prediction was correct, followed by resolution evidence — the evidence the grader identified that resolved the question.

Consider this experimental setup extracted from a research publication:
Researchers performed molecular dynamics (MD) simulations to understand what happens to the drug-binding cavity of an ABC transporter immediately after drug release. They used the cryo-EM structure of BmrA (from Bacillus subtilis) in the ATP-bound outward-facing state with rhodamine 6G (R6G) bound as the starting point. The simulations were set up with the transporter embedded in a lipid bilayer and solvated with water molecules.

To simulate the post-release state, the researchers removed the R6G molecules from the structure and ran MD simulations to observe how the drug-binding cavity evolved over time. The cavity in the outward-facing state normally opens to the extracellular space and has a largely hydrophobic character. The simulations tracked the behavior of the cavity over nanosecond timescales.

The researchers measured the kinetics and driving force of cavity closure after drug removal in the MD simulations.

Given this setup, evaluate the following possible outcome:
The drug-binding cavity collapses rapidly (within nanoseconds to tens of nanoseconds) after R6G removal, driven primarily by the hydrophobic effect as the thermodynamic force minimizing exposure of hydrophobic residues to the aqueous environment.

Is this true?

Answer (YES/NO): YES